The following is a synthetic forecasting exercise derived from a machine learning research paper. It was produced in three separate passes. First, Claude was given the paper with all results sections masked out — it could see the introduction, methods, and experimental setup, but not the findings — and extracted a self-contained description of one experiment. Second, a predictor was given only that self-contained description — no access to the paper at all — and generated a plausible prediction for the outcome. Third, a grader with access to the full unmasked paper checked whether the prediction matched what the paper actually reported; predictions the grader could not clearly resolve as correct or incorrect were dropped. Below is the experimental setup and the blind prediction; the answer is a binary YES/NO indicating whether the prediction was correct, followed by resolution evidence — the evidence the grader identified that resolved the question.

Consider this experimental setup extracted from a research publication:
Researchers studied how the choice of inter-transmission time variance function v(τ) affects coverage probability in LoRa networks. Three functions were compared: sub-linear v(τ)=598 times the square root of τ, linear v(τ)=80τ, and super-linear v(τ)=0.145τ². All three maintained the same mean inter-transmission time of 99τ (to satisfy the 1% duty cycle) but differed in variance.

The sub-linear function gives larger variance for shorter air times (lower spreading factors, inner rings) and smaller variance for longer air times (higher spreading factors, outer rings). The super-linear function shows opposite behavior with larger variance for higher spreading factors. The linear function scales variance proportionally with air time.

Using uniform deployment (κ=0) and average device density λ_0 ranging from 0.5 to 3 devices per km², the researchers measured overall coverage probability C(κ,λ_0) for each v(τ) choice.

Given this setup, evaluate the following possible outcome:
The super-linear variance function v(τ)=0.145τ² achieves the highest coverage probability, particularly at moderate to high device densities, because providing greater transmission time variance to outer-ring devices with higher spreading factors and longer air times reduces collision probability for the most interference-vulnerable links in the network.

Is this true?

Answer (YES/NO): NO